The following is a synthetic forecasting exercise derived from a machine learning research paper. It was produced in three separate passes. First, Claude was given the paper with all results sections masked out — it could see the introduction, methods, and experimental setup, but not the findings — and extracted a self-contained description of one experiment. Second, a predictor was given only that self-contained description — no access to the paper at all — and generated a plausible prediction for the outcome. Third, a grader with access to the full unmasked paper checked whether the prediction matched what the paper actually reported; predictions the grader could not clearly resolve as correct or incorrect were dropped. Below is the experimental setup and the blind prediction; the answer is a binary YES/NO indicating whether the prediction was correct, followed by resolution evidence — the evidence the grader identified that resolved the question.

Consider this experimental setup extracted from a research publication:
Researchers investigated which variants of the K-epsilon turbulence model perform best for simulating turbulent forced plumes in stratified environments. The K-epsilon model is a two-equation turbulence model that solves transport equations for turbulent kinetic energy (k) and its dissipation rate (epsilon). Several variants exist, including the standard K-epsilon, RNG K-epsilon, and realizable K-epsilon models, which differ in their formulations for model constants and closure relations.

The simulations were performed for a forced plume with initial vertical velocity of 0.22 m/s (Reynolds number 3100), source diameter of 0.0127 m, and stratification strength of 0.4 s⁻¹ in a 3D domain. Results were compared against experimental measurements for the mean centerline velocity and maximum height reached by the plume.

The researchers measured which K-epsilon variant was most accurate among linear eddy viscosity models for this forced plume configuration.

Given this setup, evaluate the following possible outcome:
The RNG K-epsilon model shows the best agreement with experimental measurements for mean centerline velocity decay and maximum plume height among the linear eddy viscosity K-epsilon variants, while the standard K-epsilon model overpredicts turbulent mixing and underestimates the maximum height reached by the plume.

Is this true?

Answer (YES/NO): NO